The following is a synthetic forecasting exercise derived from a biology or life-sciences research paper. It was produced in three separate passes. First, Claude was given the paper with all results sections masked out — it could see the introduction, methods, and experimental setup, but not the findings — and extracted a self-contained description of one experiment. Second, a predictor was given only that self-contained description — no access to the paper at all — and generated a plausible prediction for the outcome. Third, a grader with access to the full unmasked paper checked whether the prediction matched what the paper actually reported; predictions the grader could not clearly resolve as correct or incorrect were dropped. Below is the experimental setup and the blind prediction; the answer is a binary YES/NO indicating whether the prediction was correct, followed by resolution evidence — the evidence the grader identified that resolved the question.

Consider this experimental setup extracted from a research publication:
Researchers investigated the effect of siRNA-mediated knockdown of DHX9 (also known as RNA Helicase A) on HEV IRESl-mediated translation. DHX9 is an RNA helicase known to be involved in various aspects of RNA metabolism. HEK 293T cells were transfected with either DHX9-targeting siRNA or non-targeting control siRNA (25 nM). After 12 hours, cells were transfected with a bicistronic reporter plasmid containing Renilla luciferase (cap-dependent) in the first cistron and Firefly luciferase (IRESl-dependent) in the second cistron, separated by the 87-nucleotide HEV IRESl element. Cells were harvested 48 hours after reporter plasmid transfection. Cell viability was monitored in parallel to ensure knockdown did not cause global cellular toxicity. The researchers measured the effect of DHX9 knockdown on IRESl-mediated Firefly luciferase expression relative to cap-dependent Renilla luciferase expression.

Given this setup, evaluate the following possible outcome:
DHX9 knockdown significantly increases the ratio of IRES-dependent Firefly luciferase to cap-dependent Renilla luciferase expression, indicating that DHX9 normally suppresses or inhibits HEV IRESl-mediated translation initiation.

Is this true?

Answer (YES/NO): NO